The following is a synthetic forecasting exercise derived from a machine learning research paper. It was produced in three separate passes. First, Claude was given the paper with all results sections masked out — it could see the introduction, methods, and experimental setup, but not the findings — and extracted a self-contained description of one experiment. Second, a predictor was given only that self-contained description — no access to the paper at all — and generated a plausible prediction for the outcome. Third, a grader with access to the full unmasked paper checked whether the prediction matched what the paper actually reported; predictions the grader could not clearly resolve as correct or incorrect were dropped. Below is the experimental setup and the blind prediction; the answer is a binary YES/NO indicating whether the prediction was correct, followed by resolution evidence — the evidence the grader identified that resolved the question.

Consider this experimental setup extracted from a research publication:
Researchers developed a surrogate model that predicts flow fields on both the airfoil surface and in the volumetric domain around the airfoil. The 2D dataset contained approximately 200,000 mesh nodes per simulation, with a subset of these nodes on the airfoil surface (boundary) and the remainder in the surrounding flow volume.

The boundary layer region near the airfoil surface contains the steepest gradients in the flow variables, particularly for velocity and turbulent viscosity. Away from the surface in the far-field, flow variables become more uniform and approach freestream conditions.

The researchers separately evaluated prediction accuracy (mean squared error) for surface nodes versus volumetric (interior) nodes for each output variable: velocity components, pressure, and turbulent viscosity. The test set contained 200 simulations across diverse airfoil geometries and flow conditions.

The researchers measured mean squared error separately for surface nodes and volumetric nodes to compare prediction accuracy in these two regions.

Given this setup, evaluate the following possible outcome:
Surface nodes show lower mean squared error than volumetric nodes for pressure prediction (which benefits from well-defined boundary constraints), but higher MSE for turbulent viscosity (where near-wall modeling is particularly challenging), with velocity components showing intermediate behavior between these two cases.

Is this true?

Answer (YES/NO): NO